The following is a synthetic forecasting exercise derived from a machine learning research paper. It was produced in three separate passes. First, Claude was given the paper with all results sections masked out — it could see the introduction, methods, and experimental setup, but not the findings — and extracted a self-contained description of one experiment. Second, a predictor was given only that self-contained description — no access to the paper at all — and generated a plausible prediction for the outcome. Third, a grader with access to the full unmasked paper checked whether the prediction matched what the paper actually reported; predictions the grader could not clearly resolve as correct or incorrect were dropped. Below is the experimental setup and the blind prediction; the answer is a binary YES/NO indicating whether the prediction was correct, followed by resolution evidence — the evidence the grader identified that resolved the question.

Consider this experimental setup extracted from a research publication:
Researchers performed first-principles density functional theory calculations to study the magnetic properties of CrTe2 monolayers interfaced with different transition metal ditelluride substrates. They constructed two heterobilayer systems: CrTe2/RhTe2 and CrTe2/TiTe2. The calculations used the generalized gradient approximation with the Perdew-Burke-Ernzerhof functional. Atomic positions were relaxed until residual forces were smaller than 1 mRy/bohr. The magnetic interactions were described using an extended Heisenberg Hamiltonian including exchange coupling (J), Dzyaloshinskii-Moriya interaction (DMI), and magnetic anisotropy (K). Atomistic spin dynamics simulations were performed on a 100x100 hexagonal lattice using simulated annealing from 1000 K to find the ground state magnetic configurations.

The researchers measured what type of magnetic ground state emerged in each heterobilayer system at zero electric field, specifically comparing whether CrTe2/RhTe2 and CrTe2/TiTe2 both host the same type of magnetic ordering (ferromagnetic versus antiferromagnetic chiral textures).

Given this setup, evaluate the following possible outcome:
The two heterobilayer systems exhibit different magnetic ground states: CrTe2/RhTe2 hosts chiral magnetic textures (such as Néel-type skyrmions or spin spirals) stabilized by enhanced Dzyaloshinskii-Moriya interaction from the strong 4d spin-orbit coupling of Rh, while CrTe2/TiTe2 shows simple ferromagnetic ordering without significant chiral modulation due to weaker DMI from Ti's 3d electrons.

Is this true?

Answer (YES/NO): NO